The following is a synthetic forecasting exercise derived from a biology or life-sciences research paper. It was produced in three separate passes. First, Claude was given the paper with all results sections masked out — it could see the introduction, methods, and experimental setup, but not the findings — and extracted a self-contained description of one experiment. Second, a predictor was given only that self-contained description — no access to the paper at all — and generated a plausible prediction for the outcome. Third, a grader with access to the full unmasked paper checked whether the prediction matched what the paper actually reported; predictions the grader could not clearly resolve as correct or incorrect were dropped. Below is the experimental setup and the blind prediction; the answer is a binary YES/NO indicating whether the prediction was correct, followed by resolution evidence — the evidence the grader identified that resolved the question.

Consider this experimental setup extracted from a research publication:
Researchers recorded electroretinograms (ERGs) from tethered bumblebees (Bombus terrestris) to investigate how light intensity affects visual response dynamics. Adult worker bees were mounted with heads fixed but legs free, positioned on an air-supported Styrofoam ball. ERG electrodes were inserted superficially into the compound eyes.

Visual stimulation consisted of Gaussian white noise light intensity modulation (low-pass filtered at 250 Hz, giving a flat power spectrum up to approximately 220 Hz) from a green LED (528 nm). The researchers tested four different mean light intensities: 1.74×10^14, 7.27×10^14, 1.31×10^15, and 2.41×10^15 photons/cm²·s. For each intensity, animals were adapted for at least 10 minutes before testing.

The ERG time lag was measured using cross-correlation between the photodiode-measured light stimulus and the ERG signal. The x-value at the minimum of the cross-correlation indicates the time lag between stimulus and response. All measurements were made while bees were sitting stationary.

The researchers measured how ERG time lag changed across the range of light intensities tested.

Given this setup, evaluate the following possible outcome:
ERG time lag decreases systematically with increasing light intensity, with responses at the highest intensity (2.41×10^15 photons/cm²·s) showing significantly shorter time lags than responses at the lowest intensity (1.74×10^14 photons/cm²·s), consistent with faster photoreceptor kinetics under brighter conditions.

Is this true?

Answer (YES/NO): YES